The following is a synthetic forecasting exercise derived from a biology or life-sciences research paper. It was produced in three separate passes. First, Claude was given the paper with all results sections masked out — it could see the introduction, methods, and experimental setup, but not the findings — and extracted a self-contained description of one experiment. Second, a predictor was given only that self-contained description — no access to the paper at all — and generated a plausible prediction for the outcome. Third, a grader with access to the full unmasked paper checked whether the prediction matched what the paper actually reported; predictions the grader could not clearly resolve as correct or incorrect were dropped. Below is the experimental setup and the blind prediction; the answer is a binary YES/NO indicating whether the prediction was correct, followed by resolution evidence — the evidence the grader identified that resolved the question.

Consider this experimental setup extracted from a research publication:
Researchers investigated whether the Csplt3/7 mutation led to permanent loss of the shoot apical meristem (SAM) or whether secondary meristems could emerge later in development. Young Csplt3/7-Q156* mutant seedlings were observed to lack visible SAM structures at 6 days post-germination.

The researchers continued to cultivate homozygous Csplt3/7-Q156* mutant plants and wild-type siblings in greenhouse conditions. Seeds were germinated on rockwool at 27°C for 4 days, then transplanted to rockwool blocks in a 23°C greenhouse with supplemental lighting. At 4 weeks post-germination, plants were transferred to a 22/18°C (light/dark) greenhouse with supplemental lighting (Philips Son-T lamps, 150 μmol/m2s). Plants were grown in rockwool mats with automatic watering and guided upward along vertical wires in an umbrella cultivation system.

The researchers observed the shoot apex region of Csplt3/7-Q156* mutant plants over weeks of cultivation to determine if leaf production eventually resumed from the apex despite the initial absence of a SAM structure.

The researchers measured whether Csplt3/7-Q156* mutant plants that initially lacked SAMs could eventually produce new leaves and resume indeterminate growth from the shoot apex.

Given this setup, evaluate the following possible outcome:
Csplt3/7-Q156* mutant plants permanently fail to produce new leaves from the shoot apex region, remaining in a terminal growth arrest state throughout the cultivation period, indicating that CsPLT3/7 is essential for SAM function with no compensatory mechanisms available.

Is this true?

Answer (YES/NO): NO